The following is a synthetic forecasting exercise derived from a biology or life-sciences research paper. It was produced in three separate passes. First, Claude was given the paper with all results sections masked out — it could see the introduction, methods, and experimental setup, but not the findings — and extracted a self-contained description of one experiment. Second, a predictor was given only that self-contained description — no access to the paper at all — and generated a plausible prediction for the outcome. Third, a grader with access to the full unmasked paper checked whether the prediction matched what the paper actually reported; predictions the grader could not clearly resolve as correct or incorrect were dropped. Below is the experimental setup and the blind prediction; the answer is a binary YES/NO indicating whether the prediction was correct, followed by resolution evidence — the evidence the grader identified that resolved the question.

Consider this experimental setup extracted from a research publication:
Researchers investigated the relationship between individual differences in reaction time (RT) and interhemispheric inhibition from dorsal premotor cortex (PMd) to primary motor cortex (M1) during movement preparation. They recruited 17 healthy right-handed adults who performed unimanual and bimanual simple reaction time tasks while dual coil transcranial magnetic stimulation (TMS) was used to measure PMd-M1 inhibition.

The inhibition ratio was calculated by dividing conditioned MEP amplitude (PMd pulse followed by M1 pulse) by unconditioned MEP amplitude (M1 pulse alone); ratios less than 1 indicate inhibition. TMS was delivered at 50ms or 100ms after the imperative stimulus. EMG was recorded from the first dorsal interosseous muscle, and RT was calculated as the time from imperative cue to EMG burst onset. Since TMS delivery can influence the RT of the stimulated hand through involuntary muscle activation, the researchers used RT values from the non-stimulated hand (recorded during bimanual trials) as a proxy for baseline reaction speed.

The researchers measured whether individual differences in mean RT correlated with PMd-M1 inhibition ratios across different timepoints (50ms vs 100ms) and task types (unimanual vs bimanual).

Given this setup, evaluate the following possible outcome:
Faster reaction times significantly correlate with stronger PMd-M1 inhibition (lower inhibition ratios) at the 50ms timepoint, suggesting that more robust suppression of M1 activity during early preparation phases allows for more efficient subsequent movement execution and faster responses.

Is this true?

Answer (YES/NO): YES